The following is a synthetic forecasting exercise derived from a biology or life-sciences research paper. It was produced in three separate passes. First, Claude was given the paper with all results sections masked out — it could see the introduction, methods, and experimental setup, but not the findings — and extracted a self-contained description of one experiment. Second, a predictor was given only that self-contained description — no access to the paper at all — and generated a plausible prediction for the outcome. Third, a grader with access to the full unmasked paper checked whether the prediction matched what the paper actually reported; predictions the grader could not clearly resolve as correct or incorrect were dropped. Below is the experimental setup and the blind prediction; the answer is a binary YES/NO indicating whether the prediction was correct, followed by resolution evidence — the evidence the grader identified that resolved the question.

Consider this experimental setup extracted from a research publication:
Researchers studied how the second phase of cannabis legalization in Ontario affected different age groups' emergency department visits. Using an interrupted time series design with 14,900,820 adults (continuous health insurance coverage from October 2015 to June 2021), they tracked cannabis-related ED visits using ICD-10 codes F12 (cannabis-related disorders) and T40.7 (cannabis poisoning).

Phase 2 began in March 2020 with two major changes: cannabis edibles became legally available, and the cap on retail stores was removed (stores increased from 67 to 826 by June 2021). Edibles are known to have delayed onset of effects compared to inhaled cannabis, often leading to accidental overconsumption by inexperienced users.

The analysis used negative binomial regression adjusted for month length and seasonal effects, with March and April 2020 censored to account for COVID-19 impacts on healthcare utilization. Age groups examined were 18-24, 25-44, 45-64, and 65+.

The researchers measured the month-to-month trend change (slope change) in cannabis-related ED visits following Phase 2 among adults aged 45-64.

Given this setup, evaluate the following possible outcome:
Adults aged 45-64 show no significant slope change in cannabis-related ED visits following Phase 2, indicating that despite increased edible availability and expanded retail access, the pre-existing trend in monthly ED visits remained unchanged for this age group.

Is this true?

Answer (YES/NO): YES